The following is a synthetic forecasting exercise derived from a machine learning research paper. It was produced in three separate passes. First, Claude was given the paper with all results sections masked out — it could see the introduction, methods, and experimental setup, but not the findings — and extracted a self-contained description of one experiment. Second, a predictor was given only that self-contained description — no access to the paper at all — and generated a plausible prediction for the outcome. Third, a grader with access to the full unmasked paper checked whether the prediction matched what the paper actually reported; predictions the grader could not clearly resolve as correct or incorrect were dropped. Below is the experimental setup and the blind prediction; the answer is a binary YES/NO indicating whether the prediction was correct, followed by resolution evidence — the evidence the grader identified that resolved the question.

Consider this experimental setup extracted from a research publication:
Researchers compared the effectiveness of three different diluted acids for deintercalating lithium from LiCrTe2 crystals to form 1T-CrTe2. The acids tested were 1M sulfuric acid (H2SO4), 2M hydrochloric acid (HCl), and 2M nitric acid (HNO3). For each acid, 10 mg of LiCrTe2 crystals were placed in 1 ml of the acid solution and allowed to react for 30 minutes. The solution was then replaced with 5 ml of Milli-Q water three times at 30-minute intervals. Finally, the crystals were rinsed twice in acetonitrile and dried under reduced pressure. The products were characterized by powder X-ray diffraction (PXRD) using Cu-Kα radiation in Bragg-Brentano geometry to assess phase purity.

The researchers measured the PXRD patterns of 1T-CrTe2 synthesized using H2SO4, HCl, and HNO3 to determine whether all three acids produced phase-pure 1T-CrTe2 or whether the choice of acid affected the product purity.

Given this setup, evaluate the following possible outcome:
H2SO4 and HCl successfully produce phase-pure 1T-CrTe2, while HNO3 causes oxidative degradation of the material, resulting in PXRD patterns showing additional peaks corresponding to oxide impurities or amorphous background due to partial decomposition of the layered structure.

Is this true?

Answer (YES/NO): NO